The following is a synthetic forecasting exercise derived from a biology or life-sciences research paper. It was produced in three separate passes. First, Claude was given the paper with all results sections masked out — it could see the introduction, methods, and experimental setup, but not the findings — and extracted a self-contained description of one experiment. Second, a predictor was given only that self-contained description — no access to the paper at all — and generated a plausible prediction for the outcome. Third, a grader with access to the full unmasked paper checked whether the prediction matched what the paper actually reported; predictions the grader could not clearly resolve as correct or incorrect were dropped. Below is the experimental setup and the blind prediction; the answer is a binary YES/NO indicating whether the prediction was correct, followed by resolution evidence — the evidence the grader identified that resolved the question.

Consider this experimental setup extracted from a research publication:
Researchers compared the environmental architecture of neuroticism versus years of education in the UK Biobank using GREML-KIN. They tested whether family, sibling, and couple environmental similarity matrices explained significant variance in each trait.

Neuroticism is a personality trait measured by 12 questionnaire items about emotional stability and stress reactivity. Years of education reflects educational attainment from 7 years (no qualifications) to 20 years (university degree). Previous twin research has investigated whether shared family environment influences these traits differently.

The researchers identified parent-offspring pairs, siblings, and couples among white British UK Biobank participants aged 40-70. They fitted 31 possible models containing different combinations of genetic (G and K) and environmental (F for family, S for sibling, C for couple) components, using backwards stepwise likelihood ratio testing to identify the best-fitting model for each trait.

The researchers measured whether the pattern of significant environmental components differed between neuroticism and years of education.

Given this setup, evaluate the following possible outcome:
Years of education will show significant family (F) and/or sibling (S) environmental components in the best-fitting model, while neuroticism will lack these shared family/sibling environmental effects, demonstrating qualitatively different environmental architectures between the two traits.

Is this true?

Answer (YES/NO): NO